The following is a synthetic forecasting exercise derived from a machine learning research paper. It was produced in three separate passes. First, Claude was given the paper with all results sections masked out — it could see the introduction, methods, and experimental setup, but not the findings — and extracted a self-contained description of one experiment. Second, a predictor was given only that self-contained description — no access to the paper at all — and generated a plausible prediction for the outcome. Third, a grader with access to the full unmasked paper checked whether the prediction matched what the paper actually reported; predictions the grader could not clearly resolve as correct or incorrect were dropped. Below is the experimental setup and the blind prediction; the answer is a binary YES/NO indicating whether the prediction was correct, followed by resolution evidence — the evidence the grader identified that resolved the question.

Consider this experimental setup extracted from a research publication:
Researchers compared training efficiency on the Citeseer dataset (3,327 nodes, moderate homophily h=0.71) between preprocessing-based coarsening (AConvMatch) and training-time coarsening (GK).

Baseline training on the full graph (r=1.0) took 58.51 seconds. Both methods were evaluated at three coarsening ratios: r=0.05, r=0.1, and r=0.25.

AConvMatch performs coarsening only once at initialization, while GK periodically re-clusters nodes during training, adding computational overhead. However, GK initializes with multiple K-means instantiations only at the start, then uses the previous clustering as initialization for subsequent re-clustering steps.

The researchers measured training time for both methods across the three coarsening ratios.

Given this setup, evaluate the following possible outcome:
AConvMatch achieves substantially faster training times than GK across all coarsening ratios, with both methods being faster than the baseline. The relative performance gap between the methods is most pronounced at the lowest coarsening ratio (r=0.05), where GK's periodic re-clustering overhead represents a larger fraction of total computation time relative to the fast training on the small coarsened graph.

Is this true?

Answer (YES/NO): NO